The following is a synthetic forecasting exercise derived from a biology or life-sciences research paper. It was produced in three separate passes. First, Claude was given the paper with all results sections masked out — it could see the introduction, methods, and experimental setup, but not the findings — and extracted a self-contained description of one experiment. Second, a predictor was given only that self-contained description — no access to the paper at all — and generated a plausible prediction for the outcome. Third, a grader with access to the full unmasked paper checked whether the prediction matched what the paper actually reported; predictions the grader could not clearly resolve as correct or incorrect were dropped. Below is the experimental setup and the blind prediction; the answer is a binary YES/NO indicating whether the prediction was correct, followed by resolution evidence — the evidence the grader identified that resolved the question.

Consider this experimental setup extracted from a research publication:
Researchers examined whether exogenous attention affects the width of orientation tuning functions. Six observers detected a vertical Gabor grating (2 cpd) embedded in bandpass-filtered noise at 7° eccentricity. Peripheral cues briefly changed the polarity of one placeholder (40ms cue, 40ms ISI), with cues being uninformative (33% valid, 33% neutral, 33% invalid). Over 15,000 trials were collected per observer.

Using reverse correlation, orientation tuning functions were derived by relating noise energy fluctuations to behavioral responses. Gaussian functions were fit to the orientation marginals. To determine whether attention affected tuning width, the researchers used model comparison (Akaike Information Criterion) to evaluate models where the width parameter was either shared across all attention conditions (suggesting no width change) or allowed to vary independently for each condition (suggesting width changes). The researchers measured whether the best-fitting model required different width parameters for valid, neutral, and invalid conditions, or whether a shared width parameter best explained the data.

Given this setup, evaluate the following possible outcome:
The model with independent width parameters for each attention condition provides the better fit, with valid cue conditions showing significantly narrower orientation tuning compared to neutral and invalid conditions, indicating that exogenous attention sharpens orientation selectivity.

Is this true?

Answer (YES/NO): NO